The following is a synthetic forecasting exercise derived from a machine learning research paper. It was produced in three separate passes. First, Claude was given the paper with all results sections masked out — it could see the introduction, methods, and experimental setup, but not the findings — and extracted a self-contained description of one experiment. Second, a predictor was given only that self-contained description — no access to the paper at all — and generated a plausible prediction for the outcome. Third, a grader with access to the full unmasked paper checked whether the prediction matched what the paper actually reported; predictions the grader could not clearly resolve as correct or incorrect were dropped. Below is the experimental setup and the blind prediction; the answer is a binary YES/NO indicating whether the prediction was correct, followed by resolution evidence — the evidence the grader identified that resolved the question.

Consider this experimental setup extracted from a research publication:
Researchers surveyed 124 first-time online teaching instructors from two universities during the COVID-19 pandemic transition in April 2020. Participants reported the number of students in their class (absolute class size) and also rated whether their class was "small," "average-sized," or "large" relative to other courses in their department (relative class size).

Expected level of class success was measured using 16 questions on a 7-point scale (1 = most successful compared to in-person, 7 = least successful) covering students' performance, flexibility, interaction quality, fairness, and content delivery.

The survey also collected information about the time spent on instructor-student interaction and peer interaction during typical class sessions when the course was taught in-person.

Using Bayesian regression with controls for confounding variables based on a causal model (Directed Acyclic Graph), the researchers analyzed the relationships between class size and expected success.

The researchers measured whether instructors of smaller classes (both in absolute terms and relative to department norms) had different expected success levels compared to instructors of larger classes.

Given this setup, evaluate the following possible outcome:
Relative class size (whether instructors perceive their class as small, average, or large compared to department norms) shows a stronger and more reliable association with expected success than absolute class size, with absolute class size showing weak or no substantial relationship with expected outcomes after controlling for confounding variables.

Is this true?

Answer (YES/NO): NO